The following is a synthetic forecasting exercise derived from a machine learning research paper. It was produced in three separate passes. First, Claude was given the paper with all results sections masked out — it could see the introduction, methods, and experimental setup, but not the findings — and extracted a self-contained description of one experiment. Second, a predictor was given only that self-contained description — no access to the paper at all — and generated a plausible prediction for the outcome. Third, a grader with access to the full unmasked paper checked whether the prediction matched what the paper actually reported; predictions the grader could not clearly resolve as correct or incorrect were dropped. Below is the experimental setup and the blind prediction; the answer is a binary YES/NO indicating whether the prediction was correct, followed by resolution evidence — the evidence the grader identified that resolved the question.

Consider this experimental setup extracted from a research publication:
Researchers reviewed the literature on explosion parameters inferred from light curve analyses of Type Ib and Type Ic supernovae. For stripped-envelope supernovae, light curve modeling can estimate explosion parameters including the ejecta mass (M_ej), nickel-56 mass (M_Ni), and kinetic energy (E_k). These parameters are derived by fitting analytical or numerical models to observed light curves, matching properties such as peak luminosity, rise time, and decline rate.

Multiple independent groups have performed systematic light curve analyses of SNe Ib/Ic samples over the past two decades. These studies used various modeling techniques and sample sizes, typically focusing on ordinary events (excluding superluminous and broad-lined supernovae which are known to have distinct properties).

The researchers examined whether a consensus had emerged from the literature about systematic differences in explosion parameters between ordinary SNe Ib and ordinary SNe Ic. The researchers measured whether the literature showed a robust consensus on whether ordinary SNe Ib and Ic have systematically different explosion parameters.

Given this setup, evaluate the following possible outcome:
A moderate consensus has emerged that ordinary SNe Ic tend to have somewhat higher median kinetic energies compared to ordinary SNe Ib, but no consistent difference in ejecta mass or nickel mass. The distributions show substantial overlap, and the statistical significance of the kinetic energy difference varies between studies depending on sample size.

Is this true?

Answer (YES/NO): NO